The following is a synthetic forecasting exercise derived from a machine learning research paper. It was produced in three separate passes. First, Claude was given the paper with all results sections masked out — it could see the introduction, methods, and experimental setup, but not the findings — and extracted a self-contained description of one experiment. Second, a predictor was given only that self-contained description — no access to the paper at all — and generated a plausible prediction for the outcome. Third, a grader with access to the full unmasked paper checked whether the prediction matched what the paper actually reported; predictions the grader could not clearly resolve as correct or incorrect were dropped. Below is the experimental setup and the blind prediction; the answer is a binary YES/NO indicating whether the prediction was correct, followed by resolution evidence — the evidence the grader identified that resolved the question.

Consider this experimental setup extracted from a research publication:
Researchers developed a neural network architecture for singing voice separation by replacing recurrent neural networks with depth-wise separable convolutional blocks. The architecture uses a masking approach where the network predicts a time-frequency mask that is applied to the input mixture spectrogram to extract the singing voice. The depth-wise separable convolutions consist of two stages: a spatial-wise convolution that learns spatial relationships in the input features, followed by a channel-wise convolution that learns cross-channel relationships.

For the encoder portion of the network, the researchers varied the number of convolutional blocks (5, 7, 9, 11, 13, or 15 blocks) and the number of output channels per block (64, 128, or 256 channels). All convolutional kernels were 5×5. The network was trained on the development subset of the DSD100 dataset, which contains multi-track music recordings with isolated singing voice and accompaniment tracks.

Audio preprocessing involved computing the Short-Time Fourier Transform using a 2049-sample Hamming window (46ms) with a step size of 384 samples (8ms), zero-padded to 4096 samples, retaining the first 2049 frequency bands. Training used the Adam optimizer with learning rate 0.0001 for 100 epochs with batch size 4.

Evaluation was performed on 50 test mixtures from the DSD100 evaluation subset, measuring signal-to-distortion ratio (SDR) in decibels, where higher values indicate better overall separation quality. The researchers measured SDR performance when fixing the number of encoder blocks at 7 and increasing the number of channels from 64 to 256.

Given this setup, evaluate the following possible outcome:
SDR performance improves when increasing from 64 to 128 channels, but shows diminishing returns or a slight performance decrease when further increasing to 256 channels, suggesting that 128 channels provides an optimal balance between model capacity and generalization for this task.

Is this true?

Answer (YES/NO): NO